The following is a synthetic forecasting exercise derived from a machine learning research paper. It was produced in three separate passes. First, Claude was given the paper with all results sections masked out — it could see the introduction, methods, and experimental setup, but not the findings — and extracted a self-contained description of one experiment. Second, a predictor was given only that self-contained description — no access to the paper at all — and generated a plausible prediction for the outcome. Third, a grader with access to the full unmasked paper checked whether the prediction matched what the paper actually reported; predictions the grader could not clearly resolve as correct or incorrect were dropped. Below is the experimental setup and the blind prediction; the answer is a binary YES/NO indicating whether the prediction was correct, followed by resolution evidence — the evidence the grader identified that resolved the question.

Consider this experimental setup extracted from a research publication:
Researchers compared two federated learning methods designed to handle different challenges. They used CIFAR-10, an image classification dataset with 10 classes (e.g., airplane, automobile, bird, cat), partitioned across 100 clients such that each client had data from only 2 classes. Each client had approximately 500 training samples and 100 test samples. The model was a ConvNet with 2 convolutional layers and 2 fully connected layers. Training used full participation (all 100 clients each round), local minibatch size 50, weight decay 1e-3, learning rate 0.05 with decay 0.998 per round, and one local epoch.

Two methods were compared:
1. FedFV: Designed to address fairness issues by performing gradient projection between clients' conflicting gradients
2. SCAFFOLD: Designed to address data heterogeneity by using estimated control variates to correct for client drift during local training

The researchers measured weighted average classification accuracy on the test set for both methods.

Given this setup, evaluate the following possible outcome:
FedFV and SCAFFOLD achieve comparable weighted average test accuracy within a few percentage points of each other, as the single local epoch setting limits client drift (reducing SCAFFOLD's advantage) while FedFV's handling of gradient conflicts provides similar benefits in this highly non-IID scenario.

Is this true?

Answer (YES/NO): NO